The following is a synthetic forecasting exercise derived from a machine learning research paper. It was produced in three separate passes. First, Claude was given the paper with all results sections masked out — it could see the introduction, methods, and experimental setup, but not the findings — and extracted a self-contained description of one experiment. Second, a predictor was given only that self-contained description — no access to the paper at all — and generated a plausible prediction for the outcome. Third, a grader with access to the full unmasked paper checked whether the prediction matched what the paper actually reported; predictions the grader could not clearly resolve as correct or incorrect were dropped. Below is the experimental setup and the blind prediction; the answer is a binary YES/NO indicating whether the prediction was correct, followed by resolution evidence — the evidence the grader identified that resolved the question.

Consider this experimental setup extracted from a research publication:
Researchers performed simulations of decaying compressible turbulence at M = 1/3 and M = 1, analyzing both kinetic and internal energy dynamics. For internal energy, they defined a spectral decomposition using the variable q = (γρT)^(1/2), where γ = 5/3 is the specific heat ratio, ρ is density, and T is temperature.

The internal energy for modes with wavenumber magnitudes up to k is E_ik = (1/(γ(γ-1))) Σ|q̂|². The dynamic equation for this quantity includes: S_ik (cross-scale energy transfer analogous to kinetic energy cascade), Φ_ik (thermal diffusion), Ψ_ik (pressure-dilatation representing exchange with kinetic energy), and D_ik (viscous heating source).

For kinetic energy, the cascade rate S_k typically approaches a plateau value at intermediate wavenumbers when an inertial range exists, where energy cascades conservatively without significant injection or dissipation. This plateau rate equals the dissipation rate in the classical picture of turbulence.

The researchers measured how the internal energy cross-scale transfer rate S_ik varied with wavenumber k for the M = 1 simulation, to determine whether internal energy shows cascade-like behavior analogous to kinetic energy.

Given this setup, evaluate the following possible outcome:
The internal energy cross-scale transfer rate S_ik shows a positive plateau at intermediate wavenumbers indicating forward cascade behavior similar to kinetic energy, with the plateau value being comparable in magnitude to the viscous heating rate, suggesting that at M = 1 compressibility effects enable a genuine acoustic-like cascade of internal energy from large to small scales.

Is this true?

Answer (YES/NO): NO